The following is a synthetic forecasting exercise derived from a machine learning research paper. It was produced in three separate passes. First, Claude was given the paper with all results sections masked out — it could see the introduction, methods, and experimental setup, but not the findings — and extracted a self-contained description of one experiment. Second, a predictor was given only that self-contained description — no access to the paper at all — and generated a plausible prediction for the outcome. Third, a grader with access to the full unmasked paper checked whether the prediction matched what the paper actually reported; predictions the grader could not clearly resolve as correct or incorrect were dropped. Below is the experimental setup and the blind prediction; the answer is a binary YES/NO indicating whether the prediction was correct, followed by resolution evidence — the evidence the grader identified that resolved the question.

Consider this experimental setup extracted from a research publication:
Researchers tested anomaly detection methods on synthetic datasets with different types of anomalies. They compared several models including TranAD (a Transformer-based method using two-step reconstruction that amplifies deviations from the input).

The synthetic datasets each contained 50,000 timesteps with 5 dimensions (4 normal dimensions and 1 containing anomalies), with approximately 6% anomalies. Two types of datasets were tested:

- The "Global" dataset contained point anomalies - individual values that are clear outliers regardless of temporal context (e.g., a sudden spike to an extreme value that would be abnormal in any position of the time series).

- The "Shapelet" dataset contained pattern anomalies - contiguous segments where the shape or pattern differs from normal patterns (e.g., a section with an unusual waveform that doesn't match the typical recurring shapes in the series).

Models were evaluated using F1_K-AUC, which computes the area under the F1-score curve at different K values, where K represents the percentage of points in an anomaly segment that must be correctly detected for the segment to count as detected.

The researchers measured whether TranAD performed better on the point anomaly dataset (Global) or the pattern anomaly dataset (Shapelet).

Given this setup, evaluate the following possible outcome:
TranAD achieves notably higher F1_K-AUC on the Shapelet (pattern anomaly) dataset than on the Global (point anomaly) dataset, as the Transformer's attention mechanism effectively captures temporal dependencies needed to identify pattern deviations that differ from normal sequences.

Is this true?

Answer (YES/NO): YES